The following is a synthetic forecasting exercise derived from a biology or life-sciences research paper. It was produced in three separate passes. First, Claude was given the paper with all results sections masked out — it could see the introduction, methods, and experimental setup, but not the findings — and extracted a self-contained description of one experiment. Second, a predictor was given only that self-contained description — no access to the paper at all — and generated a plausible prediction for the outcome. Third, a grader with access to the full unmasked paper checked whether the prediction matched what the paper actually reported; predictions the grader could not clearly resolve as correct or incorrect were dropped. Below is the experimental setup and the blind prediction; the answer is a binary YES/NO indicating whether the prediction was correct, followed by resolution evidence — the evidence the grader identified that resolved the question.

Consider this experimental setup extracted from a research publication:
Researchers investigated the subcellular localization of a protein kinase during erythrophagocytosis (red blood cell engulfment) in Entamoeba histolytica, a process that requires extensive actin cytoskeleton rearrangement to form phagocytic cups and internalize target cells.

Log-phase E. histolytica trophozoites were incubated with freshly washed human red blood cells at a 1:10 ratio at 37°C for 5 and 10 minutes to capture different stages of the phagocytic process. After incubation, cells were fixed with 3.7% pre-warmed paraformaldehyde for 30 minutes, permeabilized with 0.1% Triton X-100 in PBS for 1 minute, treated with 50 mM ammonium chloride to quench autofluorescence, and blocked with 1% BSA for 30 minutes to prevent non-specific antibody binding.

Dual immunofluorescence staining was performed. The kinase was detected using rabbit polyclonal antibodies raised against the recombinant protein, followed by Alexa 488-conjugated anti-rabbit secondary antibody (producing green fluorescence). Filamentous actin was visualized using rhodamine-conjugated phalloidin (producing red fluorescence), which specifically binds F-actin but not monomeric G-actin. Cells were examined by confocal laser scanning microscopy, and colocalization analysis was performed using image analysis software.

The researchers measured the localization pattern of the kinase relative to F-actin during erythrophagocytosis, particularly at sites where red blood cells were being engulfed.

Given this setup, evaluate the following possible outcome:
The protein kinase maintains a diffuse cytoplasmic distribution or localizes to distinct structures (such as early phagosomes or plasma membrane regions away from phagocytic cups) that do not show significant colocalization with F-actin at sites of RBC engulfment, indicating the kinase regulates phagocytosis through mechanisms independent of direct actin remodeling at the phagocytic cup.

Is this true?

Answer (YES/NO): NO